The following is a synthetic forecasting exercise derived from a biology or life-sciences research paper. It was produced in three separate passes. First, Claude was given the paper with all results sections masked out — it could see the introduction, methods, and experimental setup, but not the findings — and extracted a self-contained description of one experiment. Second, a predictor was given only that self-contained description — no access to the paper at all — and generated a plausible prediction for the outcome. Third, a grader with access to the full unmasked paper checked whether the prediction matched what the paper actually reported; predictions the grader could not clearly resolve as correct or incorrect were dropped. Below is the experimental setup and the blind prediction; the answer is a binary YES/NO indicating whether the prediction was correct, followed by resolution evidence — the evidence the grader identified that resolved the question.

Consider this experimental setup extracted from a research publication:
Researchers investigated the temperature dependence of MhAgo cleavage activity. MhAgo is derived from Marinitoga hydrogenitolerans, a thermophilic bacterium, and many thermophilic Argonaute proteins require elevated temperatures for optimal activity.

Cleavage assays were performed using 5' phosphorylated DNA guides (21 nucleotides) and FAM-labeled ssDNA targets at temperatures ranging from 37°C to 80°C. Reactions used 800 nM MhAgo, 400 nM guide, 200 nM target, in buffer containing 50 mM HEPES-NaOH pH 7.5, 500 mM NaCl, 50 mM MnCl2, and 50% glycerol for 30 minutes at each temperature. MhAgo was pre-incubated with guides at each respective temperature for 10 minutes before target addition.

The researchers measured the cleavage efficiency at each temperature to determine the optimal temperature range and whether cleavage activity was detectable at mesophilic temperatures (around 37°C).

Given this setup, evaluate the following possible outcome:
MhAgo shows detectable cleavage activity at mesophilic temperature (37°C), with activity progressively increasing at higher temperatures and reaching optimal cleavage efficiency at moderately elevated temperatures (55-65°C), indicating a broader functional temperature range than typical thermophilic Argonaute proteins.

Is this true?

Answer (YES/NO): YES